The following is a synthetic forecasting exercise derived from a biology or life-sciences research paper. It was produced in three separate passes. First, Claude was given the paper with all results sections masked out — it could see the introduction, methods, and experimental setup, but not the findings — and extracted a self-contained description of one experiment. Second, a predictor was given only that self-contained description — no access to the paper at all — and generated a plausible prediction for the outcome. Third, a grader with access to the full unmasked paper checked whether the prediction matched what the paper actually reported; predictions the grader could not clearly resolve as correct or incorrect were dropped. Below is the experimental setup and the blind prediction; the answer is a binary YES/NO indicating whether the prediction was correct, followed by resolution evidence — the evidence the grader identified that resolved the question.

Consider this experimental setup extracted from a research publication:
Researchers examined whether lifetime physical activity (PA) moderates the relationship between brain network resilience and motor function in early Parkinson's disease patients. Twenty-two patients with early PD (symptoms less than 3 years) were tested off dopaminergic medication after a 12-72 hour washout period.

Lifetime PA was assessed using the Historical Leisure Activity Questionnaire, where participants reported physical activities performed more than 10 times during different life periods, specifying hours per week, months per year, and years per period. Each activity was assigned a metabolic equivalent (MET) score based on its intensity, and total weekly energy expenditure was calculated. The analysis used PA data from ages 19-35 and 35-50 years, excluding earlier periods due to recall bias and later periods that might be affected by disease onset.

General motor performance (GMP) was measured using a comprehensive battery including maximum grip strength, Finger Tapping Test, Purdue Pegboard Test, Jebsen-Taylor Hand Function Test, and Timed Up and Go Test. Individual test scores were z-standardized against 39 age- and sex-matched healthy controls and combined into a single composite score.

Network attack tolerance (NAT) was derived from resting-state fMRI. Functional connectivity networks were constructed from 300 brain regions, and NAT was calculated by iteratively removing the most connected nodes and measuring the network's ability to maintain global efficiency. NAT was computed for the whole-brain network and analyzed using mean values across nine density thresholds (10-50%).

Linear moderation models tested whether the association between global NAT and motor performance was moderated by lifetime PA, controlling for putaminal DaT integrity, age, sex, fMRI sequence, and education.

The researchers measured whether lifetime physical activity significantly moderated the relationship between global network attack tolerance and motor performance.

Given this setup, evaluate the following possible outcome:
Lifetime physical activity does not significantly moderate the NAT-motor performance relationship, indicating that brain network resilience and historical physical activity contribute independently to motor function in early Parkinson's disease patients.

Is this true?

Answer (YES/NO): NO